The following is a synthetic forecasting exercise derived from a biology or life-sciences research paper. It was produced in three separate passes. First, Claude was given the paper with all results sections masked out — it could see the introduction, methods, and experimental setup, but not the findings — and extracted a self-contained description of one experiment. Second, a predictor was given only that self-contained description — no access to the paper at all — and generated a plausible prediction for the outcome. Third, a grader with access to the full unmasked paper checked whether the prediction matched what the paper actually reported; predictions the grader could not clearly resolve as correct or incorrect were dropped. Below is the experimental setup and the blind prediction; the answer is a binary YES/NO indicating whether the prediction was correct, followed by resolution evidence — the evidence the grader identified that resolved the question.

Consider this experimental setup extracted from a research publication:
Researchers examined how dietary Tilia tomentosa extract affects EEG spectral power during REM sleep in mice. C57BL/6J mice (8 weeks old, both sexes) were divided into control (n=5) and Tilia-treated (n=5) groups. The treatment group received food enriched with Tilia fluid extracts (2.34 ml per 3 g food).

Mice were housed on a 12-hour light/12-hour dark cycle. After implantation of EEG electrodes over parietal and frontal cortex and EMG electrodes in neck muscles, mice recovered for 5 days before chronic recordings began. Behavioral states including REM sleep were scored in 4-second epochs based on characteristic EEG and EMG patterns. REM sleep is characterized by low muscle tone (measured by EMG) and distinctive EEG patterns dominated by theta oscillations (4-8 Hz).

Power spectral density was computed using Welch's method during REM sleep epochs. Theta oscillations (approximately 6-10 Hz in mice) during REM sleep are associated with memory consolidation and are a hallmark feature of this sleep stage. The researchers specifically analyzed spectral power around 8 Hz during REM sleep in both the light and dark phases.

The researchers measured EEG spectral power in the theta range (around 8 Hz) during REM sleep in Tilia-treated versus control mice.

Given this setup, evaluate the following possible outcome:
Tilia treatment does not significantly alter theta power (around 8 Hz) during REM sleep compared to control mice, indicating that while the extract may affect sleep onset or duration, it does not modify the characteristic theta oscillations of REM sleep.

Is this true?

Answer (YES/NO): NO